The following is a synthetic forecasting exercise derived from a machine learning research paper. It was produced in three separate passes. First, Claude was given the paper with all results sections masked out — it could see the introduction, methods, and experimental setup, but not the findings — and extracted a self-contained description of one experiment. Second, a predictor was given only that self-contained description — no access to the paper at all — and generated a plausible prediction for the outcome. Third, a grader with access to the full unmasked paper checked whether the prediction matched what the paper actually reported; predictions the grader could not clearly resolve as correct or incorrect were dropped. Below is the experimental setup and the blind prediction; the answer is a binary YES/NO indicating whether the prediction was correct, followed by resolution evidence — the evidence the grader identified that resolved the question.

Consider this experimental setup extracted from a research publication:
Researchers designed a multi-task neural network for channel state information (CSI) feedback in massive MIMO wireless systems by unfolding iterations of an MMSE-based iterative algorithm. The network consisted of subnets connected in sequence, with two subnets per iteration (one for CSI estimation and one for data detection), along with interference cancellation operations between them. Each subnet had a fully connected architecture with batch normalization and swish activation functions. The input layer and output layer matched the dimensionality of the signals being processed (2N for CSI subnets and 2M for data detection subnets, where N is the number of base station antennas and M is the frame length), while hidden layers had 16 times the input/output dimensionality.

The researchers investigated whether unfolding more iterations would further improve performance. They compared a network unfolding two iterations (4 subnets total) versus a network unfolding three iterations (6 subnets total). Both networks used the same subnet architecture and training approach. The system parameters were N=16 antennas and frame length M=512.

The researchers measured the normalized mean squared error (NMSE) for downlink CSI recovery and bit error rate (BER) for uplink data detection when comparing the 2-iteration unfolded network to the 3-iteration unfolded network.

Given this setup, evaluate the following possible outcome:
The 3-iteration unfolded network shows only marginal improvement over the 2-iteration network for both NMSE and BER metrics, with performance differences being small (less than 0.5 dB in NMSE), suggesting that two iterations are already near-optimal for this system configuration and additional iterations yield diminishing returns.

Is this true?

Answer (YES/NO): YES